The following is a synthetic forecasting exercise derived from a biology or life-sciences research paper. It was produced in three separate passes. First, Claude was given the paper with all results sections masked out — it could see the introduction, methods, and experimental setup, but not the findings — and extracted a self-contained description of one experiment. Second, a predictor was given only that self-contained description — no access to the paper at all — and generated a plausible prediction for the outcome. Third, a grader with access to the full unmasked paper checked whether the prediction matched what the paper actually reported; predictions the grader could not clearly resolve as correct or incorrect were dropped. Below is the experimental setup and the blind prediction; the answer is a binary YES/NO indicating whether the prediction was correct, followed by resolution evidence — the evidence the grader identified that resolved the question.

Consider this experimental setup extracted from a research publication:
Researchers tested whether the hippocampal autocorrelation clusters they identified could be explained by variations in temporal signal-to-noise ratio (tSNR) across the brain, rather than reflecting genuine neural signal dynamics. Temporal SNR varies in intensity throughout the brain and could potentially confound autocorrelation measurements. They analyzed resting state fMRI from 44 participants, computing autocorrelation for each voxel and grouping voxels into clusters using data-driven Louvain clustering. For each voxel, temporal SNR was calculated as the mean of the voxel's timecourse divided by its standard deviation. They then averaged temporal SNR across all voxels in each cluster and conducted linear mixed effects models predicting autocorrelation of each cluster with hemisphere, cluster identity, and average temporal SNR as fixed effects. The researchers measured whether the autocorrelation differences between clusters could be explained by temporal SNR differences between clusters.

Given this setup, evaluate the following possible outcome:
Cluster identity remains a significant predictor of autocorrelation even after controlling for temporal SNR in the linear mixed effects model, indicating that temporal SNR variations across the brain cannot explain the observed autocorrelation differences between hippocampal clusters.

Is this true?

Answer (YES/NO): YES